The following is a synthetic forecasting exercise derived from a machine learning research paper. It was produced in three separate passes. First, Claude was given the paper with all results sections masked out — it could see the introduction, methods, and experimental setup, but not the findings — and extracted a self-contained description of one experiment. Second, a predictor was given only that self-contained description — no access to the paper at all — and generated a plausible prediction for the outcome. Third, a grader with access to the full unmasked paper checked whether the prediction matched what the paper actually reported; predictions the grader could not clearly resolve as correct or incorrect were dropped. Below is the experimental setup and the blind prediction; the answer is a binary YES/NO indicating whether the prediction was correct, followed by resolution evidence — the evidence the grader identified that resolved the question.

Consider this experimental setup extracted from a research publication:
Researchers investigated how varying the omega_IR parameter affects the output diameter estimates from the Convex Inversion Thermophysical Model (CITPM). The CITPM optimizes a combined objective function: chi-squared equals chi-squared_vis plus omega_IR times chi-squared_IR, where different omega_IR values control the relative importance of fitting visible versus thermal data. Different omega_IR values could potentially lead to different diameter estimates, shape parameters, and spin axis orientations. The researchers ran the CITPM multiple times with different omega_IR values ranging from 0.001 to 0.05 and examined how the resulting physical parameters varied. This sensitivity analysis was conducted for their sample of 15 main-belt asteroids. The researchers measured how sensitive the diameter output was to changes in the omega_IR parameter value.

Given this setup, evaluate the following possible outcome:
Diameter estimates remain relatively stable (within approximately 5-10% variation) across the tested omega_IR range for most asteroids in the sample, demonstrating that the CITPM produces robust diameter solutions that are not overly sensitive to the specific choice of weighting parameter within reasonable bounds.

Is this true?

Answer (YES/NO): YES